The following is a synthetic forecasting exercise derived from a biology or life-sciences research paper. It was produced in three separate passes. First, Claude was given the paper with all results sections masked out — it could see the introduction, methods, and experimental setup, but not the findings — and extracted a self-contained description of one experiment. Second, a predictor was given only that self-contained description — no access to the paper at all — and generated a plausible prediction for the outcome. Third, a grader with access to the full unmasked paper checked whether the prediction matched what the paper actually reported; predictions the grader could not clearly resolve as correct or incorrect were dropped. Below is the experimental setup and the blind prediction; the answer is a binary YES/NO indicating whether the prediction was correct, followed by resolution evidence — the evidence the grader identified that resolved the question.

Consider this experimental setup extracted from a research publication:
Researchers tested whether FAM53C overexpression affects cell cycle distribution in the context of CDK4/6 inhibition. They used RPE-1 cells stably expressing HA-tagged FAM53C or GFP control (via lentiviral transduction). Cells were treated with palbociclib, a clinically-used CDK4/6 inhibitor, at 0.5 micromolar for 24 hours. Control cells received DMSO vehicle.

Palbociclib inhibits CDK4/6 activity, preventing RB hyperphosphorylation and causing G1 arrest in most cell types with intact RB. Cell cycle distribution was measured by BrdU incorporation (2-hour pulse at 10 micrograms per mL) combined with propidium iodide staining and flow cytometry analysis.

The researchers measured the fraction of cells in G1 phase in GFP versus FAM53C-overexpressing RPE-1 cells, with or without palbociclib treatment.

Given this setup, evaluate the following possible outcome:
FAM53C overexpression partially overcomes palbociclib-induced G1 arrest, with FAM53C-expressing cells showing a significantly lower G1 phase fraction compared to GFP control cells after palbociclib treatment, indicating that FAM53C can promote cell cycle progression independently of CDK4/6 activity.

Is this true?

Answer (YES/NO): NO